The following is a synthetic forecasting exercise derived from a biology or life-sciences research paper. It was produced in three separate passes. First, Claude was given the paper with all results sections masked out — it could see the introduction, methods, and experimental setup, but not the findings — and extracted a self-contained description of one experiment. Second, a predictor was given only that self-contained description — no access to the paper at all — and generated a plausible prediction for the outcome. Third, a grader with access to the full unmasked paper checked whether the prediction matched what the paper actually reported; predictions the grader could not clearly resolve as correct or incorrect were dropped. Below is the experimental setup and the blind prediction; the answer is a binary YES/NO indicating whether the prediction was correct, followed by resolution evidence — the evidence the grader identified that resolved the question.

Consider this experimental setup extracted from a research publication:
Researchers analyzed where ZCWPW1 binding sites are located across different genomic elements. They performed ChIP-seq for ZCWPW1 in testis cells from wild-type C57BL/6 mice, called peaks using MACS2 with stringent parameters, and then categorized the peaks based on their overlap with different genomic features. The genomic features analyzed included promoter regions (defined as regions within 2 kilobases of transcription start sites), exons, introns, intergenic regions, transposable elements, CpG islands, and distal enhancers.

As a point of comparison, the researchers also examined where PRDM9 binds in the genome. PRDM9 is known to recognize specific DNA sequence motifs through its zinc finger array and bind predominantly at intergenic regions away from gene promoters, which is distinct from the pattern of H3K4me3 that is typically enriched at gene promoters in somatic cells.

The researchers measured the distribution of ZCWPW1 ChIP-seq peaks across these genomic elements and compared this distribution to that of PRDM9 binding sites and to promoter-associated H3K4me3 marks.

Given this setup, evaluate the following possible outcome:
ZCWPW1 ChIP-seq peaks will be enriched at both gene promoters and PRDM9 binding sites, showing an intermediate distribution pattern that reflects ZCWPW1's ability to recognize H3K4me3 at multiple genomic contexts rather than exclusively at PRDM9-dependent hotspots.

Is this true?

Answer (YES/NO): NO